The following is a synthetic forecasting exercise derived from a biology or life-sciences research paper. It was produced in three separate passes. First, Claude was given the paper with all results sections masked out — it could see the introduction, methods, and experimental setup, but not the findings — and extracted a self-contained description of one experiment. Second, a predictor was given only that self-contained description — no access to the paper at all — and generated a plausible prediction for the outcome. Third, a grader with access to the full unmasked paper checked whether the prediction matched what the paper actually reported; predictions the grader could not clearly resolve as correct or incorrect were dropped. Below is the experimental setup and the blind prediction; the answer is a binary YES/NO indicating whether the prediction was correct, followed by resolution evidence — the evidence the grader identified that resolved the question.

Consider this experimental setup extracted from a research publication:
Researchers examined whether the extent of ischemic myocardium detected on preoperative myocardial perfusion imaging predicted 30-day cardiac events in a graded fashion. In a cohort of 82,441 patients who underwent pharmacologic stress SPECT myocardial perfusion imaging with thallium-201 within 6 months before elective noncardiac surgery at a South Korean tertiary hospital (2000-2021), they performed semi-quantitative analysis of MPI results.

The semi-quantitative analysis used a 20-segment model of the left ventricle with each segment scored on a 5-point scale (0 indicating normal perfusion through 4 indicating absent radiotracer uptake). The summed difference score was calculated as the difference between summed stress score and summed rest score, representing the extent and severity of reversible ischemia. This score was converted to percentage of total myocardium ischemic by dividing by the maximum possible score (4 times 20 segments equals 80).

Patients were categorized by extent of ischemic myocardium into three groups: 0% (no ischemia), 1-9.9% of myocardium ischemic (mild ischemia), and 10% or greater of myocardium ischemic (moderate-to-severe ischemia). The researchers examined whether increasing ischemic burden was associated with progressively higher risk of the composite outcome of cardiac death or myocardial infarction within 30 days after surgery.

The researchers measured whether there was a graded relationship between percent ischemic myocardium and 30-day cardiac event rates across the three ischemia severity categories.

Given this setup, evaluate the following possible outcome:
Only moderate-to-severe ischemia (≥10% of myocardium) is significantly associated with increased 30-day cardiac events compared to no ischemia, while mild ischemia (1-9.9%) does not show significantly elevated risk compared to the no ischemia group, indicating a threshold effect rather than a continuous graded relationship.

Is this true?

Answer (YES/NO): YES